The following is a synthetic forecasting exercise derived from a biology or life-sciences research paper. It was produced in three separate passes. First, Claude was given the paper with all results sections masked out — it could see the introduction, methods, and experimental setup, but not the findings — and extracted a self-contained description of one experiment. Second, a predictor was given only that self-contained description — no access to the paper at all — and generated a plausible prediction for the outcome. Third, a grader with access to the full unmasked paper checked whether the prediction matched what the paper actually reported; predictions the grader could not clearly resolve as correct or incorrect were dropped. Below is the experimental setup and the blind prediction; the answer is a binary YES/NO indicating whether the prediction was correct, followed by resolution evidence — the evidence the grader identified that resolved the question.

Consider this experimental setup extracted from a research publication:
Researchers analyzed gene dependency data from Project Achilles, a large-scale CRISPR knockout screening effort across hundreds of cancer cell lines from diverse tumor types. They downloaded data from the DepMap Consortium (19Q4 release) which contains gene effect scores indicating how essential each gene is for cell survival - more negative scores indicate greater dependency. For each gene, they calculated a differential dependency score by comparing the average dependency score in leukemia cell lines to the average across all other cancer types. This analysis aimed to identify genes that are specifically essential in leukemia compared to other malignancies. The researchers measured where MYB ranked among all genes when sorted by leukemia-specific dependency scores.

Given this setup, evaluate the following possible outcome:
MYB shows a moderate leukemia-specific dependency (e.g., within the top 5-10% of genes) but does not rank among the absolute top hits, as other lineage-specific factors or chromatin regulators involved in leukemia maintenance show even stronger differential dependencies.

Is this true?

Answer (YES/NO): NO